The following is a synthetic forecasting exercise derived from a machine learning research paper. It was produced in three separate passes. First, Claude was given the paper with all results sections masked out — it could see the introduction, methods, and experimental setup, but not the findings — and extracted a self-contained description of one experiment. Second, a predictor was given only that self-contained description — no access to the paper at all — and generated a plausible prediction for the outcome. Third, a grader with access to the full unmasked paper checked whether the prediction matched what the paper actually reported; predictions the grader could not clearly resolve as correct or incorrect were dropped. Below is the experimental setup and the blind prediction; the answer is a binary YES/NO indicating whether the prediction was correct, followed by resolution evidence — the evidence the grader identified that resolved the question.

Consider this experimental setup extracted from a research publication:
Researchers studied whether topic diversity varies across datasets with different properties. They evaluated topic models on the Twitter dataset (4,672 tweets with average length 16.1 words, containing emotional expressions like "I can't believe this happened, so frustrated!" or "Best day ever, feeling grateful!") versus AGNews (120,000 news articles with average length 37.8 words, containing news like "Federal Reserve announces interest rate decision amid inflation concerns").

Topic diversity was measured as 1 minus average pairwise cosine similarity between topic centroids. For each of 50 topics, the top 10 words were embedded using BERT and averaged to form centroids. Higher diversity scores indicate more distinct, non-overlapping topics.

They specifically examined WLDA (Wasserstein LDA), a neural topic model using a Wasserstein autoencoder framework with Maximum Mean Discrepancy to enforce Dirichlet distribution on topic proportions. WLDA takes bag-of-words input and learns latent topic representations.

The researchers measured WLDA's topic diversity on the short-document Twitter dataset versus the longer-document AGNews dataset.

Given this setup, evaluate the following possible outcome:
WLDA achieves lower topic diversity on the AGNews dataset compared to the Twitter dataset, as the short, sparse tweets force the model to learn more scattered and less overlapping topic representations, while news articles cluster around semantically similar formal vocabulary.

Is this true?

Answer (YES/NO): NO